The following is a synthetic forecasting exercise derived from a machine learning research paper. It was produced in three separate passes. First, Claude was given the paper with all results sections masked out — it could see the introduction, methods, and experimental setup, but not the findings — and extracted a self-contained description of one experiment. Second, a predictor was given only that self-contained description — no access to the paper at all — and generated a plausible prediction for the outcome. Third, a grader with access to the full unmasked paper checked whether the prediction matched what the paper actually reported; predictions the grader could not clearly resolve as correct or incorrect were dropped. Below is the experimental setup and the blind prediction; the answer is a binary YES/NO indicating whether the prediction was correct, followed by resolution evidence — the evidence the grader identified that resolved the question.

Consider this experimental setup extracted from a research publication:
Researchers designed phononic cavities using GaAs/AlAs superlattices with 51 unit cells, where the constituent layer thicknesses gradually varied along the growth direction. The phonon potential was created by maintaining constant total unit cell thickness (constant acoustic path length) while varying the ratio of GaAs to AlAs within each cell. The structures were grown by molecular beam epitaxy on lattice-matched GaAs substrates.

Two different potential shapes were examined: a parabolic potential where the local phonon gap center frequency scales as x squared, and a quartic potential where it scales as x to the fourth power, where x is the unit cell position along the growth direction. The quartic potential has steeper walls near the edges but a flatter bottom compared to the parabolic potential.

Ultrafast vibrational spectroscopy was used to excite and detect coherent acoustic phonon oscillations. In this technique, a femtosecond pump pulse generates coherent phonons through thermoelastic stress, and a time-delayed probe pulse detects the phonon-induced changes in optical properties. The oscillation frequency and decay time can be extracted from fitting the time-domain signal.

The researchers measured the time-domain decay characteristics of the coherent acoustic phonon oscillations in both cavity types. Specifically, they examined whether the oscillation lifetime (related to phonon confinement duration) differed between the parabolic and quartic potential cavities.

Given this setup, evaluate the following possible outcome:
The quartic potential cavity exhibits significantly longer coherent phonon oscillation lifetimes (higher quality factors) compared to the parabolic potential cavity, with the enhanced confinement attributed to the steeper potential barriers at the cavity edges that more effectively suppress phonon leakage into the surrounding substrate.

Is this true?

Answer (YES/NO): NO